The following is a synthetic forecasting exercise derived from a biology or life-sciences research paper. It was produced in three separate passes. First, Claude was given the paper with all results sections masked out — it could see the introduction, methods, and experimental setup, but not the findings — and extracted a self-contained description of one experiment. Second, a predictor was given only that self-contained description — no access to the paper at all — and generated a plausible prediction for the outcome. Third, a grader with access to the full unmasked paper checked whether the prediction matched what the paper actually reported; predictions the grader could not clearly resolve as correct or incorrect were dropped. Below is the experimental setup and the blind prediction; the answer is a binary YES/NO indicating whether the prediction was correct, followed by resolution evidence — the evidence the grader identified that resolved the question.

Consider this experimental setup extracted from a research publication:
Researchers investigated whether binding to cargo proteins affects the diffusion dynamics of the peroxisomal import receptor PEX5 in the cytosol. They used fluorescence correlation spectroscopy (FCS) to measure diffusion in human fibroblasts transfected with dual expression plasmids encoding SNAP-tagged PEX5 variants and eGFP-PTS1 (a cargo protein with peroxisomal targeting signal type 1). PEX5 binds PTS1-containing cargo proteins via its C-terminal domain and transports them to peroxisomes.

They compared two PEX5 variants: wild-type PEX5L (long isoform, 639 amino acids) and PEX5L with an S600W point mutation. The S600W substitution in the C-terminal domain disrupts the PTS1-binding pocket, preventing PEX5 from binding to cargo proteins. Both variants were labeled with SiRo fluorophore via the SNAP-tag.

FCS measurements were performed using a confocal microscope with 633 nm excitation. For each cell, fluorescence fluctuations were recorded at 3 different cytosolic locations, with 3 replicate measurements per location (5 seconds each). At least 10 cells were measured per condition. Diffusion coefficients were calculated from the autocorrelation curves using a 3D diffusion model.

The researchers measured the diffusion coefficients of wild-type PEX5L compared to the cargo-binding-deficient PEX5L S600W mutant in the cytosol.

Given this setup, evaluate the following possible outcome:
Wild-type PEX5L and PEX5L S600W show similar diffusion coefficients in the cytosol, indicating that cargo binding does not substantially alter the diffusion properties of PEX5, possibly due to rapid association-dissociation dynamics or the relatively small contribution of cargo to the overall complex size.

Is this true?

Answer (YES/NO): YES